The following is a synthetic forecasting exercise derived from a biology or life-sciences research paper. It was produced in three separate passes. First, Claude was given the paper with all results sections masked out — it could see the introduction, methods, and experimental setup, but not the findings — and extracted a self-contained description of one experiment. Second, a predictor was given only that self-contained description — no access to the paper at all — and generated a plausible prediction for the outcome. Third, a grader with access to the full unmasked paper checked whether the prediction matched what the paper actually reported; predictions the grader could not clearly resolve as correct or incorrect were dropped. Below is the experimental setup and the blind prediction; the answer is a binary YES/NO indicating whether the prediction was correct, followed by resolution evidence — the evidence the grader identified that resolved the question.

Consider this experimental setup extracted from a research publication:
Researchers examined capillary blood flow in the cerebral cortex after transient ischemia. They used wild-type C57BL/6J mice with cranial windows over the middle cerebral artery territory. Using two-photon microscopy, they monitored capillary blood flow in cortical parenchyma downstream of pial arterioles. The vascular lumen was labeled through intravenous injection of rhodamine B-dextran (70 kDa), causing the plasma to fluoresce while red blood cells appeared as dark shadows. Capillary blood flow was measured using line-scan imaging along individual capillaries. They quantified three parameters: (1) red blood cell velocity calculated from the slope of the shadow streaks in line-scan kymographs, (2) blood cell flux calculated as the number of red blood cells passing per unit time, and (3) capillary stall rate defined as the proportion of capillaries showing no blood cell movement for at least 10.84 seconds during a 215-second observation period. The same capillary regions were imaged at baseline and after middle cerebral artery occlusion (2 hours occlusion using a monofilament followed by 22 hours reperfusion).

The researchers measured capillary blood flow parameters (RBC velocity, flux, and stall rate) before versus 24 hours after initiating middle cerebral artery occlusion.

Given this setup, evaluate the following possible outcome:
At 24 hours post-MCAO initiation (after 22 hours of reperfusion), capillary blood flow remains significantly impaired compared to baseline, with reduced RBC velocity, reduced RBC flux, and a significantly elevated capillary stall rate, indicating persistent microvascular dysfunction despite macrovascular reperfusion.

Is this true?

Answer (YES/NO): NO